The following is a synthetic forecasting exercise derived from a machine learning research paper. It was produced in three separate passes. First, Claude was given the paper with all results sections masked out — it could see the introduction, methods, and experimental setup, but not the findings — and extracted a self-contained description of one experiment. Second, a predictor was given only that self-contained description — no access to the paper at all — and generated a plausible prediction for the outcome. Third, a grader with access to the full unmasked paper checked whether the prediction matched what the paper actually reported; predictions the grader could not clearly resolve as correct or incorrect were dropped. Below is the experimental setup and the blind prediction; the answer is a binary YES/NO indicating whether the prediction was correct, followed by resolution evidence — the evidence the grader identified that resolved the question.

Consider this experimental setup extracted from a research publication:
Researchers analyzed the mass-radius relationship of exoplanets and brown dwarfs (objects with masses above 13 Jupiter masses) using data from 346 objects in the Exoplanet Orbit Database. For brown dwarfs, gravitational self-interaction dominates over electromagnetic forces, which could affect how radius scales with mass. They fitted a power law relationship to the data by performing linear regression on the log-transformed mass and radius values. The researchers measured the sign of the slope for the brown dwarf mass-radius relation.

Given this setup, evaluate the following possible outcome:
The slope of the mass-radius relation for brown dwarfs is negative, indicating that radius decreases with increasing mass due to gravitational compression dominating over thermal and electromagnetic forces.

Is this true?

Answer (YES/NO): YES